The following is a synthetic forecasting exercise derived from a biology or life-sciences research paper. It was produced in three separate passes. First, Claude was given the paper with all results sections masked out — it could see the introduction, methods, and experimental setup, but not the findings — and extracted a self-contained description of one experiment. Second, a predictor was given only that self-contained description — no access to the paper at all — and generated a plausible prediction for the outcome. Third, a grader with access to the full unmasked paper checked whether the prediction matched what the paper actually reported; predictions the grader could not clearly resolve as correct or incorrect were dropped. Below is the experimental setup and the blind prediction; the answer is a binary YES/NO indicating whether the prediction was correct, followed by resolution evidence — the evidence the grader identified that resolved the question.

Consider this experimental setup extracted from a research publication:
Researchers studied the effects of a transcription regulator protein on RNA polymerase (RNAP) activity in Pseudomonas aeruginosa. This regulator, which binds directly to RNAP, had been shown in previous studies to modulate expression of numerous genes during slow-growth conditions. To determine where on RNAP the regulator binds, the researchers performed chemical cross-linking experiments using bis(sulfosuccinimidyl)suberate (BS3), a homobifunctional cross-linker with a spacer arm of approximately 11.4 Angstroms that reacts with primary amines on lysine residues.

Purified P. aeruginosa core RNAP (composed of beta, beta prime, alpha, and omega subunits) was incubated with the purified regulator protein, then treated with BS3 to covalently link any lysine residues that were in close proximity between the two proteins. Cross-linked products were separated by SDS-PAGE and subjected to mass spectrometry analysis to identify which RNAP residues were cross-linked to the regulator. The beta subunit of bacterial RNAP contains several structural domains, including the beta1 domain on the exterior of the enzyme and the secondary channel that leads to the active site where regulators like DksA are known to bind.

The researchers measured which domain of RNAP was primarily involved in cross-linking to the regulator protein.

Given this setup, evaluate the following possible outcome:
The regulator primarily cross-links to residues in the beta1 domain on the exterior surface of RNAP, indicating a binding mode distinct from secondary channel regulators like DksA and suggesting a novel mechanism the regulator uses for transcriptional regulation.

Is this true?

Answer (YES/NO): YES